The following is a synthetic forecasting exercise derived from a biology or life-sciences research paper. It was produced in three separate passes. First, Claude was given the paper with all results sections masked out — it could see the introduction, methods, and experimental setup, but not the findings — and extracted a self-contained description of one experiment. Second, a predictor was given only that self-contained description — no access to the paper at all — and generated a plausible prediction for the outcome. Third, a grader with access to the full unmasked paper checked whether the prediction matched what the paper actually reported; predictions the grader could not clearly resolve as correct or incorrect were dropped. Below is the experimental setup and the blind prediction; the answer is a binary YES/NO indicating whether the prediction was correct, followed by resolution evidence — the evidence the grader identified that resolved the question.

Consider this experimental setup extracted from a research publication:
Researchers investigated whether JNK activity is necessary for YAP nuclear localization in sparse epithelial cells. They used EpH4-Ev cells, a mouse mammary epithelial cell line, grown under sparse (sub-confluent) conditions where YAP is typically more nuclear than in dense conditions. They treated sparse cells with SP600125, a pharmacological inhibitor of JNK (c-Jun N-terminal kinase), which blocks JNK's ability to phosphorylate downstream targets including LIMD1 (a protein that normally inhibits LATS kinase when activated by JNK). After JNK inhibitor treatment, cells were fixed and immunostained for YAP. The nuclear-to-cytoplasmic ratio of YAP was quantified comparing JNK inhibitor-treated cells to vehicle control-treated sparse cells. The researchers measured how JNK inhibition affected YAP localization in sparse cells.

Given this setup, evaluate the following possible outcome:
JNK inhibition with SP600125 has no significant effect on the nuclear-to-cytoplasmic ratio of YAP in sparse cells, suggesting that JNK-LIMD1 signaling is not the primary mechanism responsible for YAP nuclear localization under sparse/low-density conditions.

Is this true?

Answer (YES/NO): NO